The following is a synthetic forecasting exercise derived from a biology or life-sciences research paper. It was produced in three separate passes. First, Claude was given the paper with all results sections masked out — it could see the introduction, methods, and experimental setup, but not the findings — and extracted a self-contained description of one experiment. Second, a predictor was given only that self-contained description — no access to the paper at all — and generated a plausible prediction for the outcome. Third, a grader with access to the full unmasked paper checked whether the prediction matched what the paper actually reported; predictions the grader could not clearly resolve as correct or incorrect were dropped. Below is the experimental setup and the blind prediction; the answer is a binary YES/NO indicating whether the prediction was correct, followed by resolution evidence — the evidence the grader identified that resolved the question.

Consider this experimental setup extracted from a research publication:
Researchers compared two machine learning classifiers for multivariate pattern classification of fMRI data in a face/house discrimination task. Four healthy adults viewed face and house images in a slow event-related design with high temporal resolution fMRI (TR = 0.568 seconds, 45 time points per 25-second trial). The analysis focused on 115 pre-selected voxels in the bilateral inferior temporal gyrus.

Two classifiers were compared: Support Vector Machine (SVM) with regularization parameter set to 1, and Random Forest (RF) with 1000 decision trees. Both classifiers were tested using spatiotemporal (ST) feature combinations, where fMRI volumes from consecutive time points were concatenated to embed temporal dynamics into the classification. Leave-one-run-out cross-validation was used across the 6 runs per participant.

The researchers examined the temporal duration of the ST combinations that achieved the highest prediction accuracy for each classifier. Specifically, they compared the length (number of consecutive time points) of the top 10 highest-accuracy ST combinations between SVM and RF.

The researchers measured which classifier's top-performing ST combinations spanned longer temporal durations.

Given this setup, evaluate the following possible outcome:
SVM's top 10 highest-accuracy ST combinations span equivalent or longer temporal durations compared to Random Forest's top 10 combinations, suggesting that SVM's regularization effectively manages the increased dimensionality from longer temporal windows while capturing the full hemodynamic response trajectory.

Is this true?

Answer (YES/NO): NO